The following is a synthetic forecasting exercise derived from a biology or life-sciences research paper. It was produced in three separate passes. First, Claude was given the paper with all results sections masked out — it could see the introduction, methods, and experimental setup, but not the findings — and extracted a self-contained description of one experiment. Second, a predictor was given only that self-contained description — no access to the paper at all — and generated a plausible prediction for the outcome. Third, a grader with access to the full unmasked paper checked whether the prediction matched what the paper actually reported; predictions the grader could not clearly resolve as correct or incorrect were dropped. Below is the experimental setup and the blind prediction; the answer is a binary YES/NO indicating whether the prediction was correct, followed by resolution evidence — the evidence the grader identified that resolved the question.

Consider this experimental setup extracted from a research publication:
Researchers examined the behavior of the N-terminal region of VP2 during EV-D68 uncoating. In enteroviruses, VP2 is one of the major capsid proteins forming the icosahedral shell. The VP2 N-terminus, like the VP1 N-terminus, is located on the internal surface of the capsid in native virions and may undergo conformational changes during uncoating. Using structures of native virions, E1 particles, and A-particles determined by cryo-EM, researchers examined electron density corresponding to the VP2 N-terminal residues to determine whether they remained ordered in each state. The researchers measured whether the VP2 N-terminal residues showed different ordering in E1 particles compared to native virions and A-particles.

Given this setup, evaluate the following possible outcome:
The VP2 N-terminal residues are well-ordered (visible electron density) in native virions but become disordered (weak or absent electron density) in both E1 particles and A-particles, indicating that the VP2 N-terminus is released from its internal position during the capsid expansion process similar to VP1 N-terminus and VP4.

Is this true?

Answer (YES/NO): NO